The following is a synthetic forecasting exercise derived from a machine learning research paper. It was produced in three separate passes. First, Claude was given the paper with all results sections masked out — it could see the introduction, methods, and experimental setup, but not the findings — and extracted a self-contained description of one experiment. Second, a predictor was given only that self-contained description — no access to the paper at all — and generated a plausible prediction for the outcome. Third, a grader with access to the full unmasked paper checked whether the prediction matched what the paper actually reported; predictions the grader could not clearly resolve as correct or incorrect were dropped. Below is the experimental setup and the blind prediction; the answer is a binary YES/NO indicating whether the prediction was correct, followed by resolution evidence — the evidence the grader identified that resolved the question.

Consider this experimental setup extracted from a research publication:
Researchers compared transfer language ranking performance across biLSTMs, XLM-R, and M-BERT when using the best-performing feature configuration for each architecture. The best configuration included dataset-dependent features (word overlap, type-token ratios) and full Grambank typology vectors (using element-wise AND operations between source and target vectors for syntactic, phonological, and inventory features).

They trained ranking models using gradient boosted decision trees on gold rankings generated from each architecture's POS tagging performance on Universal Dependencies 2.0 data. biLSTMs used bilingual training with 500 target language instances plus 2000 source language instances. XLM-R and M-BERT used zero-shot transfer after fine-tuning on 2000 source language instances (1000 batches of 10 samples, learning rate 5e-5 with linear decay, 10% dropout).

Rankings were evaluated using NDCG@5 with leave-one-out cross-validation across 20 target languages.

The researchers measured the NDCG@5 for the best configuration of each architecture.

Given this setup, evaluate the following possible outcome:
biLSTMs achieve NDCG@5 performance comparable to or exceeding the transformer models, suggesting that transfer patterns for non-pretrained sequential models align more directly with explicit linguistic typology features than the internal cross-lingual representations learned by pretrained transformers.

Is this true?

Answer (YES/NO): NO